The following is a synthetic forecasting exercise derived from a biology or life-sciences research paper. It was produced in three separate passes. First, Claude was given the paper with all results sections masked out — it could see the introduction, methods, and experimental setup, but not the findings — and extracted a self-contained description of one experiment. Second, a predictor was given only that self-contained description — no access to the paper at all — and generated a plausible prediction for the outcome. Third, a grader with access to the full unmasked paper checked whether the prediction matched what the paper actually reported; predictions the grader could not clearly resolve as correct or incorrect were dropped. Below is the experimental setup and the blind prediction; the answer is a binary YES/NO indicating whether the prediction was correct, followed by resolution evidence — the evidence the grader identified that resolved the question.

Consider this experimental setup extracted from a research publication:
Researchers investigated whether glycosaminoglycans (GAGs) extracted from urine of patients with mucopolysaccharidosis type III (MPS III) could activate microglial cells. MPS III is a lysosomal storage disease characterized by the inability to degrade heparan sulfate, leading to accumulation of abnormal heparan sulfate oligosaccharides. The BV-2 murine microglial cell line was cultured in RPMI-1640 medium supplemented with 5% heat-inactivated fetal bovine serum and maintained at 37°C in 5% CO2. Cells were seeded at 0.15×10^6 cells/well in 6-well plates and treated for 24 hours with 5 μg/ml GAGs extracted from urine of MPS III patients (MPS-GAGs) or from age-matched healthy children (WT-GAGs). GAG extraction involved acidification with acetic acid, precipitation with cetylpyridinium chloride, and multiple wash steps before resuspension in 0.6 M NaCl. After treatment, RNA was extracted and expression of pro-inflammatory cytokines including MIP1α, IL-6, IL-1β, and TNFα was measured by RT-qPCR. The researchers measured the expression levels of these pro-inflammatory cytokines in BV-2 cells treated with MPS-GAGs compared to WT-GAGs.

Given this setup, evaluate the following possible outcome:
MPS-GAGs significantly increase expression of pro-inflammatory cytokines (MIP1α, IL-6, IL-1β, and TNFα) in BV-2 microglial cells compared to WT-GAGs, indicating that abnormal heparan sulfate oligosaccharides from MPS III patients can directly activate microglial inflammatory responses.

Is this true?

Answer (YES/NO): YES